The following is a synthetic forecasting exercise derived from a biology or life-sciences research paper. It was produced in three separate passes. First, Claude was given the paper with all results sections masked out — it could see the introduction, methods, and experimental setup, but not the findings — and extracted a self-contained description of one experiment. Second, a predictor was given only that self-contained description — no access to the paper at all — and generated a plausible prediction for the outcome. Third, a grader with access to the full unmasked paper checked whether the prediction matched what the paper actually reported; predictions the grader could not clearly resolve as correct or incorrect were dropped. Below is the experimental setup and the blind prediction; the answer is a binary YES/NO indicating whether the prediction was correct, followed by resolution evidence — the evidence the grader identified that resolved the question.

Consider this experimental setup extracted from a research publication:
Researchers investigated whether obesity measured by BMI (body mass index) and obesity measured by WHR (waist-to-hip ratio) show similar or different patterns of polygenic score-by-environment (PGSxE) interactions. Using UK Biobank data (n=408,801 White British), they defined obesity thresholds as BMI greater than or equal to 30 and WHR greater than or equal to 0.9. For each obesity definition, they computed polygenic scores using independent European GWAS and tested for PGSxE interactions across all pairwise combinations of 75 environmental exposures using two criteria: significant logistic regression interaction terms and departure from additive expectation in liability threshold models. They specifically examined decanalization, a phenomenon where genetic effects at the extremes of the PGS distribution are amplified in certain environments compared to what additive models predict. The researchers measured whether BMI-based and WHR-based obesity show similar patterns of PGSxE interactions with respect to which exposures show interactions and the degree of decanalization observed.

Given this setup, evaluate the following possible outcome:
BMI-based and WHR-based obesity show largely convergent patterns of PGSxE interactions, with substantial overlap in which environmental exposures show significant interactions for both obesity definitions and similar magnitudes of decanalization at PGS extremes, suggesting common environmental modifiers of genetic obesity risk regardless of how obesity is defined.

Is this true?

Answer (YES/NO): NO